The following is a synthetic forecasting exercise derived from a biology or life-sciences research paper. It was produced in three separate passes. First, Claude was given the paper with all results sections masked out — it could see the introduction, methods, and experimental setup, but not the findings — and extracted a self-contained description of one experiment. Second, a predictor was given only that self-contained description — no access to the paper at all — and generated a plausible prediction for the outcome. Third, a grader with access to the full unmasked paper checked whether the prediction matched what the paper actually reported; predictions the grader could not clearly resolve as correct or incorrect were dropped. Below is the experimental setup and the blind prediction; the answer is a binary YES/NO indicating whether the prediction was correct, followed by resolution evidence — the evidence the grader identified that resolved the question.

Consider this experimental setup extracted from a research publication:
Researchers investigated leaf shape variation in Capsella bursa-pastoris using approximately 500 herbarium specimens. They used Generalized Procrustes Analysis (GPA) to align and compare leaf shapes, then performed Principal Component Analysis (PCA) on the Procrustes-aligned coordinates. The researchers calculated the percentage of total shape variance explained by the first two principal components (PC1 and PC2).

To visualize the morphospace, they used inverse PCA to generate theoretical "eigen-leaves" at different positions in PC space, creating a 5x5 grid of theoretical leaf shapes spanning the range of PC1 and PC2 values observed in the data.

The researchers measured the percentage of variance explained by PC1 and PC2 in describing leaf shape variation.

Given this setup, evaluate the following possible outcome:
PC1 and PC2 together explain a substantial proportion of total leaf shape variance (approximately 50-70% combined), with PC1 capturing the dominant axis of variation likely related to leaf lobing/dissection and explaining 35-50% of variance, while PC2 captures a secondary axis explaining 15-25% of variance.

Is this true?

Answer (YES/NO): NO